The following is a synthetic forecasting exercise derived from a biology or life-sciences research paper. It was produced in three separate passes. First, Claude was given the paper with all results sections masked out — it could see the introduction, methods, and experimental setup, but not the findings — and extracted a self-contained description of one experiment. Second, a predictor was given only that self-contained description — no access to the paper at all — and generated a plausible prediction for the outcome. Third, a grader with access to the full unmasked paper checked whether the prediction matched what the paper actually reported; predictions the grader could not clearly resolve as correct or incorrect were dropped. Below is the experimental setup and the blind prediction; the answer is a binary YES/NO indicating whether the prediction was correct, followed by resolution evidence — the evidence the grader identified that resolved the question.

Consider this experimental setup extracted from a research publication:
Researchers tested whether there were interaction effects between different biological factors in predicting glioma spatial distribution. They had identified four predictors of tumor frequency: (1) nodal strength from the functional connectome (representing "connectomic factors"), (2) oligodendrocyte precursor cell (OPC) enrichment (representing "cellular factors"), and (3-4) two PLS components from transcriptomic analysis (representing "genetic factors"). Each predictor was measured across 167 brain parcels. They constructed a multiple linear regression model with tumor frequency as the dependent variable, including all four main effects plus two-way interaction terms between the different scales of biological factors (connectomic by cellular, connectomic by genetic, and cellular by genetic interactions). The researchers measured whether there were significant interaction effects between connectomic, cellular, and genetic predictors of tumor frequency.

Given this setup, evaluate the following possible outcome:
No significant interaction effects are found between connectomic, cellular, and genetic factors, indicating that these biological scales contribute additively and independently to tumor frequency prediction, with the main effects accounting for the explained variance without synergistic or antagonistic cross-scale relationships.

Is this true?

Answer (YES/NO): YES